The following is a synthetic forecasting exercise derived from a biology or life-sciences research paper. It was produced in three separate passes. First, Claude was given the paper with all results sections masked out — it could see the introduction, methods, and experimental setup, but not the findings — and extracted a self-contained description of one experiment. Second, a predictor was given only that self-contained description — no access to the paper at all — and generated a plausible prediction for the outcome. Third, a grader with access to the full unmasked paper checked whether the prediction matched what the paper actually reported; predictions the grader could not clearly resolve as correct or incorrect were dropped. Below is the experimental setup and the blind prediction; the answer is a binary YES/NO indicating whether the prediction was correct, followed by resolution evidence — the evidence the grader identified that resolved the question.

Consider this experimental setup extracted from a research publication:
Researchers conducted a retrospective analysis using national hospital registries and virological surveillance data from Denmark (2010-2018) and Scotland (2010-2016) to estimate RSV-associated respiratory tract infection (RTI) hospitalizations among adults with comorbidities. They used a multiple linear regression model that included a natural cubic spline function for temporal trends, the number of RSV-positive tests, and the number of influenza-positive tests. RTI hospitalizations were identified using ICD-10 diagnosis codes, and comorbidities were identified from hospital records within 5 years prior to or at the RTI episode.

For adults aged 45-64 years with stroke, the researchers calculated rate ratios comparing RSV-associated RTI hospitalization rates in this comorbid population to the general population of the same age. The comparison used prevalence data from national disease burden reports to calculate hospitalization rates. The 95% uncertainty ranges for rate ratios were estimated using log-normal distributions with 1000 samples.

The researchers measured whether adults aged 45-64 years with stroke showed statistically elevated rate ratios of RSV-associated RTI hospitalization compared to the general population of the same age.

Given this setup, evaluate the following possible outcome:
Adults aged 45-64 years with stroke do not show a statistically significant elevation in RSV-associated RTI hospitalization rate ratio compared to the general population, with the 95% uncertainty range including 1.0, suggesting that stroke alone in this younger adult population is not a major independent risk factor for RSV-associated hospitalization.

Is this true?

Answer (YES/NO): NO